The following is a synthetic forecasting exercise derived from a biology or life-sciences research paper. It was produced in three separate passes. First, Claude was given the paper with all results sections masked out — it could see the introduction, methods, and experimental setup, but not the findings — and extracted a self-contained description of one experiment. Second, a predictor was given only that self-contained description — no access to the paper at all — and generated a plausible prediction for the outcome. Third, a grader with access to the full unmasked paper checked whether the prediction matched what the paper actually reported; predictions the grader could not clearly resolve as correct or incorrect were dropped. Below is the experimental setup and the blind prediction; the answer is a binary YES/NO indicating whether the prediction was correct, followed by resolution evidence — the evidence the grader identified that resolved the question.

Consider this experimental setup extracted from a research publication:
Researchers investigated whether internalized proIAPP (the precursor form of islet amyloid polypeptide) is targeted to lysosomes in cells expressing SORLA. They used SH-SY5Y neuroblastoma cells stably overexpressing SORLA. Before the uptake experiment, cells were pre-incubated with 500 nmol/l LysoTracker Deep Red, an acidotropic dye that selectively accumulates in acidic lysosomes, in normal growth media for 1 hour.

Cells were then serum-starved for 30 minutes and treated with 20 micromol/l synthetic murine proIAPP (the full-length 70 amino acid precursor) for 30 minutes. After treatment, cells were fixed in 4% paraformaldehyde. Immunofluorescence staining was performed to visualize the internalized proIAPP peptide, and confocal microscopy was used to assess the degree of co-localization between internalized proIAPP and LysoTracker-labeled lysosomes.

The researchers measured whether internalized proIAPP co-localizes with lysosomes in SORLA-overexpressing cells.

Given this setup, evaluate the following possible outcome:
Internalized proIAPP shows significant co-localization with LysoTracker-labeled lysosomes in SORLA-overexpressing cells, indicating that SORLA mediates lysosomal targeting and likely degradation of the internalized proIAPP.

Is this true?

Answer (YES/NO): YES